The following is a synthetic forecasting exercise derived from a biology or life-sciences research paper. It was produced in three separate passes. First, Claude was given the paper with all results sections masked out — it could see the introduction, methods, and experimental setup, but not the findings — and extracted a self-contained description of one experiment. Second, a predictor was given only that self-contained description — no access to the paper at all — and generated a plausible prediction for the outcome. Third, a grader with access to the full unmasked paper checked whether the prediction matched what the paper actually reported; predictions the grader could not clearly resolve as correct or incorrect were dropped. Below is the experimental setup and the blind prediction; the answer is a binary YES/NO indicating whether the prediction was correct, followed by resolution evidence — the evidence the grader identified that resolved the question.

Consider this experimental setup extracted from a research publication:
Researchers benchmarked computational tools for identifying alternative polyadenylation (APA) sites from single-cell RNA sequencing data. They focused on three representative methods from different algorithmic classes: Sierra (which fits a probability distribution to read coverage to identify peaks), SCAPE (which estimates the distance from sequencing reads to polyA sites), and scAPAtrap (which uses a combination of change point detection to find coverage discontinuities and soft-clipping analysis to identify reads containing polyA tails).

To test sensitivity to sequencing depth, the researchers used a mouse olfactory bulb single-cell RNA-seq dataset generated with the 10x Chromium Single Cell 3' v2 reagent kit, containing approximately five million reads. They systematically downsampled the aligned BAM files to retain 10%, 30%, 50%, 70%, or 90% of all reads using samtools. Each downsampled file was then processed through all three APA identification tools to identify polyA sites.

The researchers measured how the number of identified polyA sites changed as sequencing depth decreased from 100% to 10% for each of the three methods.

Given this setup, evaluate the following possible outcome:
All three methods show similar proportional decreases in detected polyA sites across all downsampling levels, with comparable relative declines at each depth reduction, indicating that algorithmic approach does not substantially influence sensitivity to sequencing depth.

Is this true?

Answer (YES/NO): NO